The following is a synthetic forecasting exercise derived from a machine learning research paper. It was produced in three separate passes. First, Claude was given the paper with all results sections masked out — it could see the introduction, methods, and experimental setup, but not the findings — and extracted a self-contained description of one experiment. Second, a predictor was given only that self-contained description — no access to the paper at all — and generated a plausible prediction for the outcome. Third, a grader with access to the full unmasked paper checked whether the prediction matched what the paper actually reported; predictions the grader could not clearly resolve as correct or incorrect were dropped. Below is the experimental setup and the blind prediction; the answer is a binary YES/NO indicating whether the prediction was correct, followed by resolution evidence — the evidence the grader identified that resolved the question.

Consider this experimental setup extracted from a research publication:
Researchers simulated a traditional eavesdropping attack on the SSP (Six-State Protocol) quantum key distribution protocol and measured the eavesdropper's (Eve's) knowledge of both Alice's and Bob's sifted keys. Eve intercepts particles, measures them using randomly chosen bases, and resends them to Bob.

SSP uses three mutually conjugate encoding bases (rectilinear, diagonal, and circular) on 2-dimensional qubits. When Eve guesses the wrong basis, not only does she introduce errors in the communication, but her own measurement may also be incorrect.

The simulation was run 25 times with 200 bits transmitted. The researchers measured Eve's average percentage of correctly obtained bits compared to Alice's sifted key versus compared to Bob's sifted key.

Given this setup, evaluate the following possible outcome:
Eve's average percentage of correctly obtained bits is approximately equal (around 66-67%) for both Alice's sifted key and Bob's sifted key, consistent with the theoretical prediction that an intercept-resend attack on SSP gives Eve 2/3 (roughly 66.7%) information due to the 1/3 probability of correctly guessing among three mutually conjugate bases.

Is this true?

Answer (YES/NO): NO